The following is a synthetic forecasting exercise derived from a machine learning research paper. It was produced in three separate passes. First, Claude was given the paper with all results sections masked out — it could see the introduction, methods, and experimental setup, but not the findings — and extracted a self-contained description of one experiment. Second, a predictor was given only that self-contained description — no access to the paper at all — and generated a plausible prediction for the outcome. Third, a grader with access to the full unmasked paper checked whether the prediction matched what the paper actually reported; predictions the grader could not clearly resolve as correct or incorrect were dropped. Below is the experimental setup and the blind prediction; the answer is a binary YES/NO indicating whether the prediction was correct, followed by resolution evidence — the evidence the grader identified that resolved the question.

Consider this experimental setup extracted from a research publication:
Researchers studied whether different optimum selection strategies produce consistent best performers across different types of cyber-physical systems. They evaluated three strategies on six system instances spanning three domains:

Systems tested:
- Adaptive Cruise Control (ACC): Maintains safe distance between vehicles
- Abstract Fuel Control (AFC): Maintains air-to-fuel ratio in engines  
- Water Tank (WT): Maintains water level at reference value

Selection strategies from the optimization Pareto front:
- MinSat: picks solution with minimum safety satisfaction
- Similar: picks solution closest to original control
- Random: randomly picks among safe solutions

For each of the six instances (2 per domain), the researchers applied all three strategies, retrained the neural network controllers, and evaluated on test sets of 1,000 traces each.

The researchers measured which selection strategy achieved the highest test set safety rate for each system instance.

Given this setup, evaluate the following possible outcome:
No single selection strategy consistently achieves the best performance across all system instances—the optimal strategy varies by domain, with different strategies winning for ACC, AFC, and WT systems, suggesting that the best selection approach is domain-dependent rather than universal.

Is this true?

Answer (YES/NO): NO